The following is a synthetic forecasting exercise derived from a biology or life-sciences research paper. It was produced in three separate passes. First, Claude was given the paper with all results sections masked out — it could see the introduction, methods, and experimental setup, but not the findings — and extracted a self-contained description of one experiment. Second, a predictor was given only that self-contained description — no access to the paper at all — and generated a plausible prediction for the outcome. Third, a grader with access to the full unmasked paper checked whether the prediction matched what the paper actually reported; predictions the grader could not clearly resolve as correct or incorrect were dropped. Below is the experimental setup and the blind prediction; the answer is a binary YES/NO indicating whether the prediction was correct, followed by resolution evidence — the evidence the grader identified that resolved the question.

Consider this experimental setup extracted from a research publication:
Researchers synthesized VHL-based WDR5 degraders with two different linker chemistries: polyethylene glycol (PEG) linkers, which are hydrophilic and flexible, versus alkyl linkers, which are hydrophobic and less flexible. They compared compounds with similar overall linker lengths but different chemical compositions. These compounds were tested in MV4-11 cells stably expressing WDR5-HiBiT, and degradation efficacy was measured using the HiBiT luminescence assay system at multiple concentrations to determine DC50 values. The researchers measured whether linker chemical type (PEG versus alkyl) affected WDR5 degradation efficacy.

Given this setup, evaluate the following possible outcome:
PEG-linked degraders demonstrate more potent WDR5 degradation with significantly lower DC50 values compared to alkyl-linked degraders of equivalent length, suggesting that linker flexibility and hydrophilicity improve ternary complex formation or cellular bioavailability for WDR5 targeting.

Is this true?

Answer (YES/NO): NO